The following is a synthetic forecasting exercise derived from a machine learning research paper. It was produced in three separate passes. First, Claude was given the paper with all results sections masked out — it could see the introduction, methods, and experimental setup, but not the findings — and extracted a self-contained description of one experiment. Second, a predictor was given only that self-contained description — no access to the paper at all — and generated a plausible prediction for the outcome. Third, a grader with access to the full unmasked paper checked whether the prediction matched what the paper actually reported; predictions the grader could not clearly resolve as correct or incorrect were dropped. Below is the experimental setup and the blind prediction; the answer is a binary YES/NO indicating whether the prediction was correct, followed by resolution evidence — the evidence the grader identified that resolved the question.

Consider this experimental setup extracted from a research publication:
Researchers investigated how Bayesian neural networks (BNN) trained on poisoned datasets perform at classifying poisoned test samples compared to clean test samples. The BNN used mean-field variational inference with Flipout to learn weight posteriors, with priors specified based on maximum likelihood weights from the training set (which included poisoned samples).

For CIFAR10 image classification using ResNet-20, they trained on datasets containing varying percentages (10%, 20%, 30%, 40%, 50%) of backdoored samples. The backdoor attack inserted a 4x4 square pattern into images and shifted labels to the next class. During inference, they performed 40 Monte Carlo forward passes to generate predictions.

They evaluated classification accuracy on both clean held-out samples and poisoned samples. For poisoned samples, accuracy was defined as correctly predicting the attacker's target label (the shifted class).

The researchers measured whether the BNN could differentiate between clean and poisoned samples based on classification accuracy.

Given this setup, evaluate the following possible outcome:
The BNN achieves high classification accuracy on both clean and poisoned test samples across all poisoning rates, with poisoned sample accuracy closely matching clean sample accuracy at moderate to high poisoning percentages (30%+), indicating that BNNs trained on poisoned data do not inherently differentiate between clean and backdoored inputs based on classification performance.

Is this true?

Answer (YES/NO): YES